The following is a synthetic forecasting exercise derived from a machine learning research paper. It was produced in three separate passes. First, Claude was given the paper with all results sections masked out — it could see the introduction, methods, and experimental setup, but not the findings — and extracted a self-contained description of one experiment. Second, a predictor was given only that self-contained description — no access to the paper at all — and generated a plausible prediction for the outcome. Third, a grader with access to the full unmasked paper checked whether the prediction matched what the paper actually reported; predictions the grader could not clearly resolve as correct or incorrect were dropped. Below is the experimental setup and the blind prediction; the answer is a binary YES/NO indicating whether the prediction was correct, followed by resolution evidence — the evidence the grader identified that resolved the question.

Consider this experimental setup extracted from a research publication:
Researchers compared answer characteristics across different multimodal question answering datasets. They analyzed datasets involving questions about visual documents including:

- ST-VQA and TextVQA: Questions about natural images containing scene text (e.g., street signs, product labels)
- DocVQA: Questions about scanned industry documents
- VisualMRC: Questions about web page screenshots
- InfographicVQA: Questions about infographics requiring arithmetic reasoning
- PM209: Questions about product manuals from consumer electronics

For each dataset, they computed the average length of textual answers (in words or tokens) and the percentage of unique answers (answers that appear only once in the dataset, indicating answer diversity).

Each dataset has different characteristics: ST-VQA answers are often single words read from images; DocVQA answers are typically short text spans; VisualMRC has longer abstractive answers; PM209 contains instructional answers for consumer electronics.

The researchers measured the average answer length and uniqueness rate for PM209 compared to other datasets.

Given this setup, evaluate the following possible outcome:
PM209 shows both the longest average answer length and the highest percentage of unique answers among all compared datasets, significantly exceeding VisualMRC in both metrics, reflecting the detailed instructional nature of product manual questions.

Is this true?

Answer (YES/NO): YES